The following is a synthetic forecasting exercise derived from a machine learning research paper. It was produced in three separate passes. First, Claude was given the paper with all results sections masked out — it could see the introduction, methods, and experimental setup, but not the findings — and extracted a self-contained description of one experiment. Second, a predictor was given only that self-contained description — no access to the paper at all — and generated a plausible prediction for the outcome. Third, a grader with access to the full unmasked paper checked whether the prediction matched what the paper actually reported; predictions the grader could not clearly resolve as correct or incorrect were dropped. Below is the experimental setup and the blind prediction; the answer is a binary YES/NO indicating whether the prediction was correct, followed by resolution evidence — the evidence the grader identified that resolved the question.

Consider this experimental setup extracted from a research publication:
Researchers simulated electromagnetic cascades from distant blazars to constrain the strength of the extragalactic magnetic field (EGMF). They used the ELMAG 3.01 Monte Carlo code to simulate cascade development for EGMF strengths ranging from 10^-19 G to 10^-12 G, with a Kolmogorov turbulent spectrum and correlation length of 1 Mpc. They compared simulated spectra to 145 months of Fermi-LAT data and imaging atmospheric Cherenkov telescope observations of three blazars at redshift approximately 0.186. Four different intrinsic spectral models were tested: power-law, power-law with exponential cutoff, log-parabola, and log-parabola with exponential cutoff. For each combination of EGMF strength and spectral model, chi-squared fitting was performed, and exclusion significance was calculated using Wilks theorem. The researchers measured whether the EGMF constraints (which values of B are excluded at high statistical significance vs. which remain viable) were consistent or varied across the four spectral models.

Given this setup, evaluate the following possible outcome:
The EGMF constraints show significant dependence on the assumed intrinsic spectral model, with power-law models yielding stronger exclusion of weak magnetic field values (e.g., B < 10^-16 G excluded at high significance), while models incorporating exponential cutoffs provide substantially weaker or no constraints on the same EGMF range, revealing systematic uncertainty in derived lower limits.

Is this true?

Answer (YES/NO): NO